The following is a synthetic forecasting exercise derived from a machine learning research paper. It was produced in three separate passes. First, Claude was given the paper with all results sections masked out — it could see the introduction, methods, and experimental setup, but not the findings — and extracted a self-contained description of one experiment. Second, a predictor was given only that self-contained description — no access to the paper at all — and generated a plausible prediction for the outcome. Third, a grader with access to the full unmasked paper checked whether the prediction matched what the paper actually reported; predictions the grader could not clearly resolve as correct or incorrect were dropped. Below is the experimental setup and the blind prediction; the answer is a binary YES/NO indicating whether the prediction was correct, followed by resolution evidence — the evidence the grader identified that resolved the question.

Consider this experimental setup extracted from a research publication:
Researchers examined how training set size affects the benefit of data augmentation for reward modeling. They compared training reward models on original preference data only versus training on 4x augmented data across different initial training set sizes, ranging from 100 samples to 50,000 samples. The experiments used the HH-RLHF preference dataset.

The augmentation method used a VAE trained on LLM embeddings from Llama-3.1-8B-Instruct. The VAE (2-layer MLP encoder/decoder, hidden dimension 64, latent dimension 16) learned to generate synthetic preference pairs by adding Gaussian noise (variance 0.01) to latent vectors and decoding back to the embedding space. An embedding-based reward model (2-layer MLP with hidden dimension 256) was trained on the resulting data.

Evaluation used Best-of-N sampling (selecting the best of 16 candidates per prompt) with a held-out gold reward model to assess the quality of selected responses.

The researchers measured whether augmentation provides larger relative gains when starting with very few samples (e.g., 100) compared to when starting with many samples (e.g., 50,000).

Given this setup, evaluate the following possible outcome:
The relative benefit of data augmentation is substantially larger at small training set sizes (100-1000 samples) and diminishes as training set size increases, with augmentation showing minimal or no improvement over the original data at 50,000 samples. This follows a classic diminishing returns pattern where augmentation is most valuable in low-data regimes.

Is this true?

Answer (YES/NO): NO